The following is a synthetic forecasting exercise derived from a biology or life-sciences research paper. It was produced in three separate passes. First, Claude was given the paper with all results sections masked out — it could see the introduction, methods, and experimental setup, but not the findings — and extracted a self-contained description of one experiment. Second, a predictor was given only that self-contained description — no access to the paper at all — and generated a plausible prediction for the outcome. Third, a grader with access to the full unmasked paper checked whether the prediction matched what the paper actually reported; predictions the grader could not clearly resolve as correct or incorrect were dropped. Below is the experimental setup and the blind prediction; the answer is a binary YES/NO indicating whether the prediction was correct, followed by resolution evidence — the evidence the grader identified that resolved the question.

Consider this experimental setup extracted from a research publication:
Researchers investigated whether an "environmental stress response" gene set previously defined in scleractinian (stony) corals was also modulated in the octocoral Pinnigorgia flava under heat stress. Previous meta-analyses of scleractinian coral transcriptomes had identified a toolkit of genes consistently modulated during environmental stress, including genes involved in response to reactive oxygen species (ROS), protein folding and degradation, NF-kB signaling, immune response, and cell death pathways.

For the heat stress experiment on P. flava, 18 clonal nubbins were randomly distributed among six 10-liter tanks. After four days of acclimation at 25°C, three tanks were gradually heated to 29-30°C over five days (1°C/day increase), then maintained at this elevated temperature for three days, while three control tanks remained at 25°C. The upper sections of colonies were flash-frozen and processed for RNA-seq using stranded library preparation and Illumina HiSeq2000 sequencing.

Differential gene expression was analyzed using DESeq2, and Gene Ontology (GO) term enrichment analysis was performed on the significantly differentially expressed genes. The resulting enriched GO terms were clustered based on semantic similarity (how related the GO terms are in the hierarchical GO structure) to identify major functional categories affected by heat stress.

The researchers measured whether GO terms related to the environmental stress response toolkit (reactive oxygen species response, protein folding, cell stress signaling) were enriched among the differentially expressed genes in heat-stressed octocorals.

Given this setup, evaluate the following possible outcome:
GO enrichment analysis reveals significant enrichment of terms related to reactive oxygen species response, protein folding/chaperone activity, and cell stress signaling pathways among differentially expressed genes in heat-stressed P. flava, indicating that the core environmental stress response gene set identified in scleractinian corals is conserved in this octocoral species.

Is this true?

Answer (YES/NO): YES